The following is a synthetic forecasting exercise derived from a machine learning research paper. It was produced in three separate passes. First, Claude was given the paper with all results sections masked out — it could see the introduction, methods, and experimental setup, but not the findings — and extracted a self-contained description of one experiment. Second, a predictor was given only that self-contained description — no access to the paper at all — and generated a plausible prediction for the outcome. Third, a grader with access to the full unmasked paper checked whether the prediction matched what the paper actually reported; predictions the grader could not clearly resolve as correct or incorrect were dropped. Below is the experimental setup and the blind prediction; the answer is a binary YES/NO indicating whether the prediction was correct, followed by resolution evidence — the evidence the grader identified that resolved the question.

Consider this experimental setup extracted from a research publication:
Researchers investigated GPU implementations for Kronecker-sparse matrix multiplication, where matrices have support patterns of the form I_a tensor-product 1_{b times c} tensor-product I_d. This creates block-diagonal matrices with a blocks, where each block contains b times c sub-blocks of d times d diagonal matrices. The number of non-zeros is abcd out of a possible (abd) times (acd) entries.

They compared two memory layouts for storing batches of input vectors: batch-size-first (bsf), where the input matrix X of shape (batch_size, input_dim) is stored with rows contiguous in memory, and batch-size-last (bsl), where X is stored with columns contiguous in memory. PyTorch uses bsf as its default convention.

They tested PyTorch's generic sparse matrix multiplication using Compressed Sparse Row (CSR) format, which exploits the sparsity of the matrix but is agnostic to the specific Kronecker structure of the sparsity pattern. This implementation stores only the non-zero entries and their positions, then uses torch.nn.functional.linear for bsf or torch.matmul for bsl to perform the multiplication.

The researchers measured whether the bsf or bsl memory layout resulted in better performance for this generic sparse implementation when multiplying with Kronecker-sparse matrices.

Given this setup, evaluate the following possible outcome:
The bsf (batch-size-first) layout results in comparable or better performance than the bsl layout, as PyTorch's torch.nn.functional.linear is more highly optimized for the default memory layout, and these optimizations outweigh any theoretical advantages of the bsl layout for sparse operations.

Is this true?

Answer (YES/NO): NO